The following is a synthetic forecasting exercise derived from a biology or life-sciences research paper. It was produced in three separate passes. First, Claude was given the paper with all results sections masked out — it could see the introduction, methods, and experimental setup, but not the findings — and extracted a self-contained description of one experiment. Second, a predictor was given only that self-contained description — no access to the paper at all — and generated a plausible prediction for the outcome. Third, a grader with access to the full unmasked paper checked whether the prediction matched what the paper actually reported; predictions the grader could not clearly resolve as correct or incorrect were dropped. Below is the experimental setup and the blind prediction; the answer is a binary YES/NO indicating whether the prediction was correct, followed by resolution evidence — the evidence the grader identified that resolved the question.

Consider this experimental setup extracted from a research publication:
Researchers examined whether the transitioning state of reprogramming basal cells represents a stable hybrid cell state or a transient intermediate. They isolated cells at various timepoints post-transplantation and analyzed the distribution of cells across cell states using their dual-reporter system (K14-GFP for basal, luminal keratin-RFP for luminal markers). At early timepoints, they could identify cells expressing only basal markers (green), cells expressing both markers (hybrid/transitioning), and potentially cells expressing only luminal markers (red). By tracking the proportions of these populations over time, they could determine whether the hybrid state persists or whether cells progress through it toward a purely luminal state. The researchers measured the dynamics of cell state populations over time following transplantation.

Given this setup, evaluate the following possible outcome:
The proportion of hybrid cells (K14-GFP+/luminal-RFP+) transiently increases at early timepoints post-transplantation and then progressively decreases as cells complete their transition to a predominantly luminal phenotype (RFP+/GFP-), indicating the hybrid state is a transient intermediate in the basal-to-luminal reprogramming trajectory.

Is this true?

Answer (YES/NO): NO